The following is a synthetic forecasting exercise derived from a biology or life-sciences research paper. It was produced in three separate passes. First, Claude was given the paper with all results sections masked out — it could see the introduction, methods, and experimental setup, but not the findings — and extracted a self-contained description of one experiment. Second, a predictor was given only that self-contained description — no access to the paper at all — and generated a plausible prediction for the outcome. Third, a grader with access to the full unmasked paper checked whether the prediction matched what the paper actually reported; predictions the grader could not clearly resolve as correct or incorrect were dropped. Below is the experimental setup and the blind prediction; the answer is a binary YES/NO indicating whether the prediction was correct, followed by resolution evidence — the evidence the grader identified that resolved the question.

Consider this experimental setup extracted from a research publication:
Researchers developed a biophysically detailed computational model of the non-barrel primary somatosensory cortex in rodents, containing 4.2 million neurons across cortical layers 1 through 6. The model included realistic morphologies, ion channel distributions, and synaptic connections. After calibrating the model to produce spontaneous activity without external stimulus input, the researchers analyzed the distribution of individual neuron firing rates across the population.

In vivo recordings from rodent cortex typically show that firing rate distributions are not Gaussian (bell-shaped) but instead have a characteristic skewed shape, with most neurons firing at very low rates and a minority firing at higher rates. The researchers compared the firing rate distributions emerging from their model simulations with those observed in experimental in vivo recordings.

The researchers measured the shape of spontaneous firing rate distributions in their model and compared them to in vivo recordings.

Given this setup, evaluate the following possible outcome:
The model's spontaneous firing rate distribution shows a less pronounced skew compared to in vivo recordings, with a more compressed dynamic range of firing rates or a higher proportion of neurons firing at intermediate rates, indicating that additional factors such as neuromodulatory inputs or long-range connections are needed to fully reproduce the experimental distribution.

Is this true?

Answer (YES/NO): NO